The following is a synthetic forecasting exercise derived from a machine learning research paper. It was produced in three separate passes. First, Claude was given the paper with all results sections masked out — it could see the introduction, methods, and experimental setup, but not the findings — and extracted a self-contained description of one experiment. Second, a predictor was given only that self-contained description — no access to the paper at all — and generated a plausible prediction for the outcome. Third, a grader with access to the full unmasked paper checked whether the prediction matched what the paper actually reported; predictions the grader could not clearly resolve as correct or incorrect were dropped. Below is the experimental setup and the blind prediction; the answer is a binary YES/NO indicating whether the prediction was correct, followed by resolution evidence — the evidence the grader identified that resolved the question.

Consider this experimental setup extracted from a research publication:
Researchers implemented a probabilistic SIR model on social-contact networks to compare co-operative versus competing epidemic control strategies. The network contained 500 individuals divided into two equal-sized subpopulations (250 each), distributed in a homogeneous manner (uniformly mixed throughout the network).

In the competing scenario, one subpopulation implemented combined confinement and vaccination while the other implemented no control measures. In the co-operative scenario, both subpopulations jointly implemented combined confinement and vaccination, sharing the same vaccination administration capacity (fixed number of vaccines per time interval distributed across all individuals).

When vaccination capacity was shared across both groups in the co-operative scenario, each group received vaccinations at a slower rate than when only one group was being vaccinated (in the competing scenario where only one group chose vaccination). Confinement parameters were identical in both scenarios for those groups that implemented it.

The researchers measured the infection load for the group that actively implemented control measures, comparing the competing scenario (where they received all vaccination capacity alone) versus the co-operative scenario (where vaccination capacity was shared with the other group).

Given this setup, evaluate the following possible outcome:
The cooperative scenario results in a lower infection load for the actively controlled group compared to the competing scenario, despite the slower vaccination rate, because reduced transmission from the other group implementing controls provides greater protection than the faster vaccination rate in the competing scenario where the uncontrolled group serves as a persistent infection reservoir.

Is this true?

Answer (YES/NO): YES